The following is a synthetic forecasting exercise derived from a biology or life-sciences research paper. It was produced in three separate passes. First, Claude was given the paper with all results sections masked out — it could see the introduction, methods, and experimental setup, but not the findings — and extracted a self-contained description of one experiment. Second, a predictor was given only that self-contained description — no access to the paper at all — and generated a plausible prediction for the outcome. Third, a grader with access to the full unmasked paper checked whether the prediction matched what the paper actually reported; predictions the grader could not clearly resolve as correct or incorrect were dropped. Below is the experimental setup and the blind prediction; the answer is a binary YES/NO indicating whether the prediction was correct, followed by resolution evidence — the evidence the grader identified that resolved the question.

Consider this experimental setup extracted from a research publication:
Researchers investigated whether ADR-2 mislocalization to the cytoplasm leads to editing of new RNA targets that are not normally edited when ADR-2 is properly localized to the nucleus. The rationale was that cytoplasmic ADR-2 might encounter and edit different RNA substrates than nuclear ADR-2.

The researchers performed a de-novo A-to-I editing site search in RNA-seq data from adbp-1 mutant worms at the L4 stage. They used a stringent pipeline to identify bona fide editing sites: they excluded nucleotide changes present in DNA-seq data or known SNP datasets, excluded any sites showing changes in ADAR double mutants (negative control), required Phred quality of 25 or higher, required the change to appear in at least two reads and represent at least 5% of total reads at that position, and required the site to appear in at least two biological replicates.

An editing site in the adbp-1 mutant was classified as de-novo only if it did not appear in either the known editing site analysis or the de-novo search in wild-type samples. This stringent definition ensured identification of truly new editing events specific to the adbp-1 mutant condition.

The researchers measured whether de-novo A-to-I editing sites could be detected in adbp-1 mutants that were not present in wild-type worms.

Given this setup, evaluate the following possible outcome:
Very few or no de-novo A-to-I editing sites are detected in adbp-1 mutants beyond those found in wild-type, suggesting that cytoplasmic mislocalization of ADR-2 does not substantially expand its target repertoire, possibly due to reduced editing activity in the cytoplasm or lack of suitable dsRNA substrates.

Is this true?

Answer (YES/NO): NO